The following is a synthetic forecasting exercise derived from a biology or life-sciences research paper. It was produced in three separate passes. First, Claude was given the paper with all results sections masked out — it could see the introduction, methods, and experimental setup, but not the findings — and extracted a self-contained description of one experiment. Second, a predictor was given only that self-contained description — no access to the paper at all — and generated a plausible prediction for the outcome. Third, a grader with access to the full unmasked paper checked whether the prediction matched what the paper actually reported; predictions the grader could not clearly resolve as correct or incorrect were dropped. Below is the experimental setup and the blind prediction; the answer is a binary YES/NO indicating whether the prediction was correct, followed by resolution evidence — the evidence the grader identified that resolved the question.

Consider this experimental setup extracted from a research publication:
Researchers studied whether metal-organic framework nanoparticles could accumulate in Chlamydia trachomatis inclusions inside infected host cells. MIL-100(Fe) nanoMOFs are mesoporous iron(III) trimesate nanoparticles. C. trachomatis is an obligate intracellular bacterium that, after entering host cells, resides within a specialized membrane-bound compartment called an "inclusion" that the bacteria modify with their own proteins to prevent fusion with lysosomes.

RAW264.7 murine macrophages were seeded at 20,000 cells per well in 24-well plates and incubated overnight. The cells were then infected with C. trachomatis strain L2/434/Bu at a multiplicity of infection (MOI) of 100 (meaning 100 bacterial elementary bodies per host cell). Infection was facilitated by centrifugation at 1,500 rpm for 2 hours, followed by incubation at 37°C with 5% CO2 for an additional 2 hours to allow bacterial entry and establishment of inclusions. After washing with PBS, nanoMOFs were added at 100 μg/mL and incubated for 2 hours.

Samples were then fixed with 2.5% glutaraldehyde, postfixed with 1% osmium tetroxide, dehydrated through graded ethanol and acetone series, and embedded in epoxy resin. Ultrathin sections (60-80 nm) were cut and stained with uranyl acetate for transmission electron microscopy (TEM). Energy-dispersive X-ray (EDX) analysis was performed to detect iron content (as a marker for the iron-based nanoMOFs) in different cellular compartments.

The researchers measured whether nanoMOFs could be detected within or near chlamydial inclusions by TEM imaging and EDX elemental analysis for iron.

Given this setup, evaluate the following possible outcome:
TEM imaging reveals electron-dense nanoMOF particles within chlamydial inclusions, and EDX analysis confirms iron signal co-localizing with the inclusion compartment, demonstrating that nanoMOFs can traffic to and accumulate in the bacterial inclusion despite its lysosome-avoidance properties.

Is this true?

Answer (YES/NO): YES